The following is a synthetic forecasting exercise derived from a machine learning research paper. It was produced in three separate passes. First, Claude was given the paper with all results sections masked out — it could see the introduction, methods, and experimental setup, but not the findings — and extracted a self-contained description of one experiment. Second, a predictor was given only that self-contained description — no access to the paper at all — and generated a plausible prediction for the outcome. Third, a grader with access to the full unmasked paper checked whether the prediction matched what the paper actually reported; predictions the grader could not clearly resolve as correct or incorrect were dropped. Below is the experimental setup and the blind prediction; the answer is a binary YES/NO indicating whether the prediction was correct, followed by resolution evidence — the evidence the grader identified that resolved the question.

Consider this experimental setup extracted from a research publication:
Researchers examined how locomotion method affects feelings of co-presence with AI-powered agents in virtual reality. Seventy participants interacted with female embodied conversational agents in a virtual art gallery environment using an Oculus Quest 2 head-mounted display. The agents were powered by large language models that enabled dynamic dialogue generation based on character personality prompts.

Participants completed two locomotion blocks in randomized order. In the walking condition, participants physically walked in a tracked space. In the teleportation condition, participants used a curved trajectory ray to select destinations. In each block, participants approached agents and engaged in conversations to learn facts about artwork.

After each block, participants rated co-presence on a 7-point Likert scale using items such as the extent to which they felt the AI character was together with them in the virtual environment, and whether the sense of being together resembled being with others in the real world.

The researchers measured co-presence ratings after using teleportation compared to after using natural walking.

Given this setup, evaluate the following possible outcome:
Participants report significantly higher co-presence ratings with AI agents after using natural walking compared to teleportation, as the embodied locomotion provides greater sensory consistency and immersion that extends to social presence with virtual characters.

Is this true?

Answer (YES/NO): NO